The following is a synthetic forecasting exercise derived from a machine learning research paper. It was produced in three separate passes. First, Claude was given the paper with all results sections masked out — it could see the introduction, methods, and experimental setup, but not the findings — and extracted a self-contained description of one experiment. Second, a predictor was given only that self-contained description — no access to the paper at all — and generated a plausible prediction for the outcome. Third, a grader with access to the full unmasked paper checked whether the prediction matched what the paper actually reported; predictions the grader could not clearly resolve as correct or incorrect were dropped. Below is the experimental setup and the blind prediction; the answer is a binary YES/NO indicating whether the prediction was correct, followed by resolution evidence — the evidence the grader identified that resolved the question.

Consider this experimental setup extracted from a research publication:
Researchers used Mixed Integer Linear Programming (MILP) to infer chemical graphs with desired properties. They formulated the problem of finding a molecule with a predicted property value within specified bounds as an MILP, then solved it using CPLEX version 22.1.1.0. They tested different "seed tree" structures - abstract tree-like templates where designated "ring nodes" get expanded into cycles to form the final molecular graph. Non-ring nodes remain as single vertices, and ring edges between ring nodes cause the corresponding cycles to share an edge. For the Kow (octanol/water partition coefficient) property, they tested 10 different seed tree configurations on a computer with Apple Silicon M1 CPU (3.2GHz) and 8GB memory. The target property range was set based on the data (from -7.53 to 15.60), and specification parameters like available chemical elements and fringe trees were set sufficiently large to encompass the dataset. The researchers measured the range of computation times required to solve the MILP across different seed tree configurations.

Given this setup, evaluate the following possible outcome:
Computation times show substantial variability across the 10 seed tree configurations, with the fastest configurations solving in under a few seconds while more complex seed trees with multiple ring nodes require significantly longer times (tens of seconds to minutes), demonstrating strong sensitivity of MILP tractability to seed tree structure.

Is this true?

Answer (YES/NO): NO